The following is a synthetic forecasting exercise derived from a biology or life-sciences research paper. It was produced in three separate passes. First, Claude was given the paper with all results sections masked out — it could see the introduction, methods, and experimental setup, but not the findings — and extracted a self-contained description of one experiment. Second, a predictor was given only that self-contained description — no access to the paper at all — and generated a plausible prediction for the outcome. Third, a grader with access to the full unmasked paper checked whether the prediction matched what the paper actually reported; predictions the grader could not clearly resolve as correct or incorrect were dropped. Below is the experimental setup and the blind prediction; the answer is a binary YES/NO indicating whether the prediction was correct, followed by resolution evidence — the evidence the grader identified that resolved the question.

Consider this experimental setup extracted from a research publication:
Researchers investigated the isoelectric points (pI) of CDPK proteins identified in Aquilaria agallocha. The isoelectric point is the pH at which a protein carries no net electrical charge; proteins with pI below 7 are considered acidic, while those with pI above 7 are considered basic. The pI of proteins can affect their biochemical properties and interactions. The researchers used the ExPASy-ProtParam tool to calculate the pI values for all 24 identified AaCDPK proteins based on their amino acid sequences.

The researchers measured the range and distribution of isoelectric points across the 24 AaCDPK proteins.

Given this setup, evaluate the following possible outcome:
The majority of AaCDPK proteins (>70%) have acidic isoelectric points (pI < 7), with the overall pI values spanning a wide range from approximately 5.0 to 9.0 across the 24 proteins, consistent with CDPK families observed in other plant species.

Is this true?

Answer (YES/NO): YES